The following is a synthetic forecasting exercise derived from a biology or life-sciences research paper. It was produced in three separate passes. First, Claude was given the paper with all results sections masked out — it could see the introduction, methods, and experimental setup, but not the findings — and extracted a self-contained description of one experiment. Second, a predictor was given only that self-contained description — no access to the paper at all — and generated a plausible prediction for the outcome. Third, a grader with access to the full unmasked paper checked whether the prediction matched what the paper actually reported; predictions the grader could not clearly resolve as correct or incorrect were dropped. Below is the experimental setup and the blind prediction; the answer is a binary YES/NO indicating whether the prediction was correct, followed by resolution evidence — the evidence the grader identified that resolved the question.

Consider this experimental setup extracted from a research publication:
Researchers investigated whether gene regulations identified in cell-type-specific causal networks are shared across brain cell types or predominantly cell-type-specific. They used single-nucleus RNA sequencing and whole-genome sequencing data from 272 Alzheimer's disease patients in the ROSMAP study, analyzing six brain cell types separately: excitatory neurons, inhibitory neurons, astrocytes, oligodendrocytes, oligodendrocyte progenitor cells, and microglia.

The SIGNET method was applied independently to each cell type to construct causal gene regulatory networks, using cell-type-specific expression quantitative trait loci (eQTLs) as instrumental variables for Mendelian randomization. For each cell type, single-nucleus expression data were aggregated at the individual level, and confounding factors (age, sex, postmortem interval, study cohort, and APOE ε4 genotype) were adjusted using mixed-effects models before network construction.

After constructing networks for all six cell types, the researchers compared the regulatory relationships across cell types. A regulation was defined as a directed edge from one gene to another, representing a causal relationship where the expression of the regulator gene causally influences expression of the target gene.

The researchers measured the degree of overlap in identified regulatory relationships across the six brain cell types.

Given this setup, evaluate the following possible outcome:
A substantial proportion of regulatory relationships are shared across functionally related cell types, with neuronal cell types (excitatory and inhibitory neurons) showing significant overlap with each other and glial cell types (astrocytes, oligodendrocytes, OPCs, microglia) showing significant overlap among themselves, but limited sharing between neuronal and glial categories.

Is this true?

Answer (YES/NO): NO